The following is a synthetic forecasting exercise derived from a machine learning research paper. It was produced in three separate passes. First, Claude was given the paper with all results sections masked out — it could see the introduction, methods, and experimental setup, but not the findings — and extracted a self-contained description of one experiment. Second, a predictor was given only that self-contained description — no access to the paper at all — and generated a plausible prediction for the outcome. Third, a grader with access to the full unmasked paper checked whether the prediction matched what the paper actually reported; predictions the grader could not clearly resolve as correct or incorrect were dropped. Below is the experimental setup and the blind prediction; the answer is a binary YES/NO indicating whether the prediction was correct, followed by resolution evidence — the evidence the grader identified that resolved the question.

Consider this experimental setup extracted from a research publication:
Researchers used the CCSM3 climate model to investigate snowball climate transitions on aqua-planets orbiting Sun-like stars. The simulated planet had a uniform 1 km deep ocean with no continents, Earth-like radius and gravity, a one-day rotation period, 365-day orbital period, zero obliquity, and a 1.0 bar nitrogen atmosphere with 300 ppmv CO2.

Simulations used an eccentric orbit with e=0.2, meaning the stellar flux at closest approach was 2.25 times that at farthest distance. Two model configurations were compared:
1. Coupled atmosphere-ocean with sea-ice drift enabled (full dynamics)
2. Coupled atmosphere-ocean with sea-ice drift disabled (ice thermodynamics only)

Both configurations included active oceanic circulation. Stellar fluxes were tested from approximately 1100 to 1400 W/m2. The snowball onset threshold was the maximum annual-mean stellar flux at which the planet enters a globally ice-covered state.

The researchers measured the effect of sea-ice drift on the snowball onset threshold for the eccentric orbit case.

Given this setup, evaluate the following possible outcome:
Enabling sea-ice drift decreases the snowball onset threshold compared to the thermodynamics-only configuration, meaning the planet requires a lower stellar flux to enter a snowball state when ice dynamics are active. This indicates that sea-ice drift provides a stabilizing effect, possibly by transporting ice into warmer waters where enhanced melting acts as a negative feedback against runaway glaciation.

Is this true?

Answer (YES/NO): NO